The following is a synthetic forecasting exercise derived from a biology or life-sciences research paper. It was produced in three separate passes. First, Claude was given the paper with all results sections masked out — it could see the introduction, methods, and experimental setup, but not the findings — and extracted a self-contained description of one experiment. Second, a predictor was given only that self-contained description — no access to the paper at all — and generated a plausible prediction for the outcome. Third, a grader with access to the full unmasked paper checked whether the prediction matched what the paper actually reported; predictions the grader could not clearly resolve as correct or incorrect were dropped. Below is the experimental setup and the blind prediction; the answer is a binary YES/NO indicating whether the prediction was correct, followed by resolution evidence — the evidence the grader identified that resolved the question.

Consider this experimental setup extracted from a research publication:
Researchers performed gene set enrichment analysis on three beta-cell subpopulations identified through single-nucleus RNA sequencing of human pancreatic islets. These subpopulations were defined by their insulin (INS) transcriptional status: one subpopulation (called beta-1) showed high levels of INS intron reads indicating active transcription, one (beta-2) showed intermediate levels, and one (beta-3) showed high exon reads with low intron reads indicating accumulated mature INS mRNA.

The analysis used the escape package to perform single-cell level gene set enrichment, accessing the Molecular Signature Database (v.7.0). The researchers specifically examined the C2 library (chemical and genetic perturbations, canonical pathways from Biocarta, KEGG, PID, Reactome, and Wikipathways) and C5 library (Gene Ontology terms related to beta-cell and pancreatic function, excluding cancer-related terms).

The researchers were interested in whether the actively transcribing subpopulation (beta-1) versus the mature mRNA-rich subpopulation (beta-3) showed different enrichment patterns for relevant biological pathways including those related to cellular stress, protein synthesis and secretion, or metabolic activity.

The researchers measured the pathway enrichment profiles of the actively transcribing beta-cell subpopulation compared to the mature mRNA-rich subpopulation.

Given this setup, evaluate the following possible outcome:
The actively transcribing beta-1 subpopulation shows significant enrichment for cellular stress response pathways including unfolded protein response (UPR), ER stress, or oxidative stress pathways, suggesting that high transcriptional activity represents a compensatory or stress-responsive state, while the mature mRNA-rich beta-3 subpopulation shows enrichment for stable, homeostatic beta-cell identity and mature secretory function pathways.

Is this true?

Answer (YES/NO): NO